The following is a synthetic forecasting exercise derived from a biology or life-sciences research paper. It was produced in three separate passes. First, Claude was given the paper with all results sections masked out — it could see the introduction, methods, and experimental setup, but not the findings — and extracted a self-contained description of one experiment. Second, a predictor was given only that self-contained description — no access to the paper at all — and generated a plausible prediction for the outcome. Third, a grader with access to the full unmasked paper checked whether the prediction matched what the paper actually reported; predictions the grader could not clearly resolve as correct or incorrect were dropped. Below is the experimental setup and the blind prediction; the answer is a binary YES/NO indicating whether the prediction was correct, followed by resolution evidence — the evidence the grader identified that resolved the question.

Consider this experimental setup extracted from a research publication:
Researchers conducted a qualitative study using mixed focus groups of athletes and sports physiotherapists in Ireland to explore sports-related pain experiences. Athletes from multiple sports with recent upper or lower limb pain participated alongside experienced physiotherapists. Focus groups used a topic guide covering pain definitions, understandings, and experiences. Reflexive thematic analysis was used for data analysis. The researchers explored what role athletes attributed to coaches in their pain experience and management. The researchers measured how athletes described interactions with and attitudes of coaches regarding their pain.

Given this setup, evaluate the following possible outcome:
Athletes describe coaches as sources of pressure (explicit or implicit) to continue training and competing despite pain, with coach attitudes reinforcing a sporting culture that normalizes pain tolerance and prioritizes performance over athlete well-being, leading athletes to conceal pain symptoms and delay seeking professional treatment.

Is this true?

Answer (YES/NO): NO